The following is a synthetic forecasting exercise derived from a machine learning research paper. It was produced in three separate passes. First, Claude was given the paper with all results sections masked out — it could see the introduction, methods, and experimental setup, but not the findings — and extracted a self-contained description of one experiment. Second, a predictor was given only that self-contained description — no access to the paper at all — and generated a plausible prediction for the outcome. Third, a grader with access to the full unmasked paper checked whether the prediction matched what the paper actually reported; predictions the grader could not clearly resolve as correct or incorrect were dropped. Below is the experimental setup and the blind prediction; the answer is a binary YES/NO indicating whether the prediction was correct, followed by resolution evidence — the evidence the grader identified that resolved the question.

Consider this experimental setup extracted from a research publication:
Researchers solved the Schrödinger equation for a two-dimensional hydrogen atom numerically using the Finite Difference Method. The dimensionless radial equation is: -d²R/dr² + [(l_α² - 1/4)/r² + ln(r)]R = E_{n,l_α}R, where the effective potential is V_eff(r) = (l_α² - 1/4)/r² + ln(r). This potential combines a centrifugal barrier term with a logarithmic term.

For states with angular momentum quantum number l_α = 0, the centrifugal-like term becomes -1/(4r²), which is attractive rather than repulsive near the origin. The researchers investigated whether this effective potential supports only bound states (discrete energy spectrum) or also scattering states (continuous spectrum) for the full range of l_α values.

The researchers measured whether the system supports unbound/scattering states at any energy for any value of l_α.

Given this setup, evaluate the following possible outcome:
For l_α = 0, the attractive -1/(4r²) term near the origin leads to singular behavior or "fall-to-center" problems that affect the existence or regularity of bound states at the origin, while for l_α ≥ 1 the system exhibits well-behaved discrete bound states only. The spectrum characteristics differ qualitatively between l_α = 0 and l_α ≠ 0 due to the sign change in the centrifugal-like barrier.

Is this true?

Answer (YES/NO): NO